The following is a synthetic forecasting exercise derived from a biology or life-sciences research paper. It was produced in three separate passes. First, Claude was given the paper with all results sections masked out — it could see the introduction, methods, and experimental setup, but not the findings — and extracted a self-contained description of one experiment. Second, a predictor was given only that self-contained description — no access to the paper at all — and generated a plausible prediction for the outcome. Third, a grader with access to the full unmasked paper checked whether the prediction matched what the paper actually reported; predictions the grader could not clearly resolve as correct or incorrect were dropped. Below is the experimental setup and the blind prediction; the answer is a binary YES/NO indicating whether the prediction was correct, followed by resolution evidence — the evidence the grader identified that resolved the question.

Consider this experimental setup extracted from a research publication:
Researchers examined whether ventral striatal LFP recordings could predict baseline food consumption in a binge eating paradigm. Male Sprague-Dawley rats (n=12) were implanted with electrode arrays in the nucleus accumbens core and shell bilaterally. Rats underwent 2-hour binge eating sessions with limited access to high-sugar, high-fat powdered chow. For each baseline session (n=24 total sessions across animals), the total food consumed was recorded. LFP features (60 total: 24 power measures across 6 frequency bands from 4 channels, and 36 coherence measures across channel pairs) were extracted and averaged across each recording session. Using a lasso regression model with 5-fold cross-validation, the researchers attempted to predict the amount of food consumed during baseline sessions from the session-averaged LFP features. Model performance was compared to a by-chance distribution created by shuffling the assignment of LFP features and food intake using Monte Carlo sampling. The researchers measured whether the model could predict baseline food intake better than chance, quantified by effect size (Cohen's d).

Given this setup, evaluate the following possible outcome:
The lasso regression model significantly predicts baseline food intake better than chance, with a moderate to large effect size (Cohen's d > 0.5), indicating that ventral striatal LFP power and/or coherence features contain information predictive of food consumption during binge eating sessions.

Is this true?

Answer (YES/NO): NO